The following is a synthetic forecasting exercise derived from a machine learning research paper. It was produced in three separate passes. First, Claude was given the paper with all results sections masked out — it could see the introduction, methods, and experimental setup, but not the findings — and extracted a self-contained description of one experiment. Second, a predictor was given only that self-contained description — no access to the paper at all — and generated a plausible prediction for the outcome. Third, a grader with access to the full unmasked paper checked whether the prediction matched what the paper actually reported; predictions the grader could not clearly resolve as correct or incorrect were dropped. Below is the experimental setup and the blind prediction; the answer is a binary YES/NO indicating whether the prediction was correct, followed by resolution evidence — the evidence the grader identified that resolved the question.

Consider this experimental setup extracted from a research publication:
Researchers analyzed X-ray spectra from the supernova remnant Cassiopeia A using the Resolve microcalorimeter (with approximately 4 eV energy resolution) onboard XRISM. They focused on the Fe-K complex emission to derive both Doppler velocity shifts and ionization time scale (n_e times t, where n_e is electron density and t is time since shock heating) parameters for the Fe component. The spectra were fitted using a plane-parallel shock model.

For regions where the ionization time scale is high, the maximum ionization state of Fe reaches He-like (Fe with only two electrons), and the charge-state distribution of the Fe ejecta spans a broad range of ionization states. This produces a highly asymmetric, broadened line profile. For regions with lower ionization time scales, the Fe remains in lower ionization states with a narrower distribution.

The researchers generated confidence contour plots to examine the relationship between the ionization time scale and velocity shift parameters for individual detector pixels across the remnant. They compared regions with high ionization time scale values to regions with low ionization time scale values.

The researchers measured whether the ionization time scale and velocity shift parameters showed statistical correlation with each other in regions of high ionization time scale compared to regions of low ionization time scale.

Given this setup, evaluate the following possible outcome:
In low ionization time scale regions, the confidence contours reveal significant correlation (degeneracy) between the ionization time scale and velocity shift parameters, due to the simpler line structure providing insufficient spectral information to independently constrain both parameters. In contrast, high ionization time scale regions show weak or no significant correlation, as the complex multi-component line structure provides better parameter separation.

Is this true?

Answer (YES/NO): YES